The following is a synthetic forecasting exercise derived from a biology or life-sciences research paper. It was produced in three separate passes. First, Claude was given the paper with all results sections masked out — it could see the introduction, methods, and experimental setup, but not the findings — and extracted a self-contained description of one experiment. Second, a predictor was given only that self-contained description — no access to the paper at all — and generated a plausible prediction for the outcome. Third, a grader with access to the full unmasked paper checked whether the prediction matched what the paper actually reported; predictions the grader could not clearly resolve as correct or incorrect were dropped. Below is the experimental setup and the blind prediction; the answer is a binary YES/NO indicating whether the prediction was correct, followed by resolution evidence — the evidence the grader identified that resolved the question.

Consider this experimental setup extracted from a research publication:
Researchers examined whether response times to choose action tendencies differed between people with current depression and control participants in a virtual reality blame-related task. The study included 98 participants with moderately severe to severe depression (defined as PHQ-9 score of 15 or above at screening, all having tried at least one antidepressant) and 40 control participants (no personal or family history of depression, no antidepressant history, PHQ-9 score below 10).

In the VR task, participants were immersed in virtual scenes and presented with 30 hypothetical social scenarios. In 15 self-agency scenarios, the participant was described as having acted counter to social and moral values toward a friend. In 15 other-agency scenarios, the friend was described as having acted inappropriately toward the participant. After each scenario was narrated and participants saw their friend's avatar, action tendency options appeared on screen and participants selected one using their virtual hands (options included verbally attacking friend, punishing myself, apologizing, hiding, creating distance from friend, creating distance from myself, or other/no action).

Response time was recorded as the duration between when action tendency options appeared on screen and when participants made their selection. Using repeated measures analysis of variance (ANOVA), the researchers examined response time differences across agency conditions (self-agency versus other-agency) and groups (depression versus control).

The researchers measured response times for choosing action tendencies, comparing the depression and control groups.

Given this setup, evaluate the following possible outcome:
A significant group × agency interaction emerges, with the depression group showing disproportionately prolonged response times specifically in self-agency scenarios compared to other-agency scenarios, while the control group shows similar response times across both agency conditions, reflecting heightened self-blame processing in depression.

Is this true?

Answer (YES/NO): NO